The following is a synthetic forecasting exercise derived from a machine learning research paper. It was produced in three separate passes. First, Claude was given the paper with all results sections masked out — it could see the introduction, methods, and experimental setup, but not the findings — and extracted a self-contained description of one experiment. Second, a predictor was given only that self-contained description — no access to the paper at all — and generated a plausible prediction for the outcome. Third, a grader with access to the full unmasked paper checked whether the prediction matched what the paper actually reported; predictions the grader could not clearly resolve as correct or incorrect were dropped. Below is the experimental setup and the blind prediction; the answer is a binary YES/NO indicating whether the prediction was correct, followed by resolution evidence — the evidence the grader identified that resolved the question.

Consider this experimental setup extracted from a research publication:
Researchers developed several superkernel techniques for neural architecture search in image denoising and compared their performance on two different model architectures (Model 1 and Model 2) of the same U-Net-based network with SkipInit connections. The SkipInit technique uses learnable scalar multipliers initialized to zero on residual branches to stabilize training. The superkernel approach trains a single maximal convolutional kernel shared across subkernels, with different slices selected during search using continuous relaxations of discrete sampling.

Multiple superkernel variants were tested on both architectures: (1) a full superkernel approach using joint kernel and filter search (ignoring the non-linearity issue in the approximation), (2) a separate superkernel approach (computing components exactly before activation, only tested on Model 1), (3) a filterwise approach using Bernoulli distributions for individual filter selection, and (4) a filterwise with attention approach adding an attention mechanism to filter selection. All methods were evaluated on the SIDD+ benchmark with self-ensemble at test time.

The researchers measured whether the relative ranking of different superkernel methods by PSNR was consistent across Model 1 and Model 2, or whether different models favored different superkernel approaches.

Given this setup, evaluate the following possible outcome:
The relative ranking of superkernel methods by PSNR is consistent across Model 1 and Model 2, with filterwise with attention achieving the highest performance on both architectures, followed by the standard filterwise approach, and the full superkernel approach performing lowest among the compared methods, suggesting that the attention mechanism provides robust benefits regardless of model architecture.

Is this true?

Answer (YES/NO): NO